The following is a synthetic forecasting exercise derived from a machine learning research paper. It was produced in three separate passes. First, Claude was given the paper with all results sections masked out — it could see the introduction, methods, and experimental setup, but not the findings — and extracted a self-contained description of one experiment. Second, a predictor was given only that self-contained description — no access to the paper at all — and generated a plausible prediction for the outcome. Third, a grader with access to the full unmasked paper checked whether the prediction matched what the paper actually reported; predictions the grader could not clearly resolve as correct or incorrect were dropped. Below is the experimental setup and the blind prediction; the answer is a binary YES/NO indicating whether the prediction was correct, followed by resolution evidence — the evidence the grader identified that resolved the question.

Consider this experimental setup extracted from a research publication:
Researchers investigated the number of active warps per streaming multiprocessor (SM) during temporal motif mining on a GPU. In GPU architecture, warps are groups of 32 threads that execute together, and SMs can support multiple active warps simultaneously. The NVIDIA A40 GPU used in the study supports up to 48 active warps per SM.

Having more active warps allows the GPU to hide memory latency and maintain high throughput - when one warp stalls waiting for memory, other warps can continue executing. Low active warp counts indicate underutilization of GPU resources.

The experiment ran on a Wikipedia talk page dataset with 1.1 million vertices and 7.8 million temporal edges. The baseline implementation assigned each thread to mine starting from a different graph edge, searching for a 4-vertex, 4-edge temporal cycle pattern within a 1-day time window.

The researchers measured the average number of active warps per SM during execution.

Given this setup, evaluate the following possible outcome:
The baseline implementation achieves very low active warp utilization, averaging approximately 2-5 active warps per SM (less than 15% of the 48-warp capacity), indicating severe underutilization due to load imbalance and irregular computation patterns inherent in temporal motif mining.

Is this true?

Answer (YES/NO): NO